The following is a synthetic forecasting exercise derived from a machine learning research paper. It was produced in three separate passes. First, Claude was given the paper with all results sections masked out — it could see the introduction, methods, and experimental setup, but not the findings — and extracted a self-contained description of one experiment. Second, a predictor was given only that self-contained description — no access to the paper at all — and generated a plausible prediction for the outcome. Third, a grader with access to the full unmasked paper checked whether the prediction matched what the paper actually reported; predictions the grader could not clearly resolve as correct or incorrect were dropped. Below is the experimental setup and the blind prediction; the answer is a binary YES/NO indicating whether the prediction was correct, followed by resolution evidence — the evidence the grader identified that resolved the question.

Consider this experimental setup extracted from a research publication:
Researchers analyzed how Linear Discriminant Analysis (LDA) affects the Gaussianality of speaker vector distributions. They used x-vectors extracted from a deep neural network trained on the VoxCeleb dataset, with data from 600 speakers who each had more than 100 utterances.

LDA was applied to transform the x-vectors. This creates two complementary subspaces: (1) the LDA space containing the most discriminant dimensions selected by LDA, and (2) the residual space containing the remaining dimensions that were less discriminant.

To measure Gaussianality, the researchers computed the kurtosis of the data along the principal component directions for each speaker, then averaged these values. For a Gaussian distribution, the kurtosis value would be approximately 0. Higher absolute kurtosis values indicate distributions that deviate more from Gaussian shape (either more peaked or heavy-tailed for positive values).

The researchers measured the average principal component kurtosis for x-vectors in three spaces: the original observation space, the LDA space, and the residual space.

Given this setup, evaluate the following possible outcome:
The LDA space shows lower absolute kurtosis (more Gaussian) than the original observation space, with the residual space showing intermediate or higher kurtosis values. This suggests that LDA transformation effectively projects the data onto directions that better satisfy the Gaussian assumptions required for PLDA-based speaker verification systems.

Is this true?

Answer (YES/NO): YES